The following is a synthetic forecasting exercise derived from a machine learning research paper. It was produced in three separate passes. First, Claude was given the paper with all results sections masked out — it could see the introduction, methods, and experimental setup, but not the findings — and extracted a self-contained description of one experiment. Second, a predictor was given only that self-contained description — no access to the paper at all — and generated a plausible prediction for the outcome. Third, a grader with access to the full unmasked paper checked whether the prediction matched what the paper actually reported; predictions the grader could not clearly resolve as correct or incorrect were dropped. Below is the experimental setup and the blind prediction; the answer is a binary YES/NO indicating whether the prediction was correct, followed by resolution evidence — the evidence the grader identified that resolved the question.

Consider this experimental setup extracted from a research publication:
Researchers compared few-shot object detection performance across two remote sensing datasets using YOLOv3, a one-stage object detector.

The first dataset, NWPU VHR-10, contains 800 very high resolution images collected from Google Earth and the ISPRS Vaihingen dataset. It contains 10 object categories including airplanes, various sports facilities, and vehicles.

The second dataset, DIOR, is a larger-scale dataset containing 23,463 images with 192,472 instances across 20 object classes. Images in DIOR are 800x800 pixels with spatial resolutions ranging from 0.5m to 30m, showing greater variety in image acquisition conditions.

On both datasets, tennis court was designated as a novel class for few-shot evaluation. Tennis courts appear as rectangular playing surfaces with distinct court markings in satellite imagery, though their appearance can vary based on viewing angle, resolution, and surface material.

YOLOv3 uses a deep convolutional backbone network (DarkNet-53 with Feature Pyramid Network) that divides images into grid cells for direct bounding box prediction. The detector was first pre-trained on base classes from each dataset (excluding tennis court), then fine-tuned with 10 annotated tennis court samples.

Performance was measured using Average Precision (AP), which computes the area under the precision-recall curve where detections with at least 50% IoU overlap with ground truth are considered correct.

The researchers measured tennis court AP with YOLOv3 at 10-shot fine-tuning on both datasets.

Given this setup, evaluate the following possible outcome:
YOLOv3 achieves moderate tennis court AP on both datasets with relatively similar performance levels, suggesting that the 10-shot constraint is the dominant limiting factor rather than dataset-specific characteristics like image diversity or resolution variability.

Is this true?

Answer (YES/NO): NO